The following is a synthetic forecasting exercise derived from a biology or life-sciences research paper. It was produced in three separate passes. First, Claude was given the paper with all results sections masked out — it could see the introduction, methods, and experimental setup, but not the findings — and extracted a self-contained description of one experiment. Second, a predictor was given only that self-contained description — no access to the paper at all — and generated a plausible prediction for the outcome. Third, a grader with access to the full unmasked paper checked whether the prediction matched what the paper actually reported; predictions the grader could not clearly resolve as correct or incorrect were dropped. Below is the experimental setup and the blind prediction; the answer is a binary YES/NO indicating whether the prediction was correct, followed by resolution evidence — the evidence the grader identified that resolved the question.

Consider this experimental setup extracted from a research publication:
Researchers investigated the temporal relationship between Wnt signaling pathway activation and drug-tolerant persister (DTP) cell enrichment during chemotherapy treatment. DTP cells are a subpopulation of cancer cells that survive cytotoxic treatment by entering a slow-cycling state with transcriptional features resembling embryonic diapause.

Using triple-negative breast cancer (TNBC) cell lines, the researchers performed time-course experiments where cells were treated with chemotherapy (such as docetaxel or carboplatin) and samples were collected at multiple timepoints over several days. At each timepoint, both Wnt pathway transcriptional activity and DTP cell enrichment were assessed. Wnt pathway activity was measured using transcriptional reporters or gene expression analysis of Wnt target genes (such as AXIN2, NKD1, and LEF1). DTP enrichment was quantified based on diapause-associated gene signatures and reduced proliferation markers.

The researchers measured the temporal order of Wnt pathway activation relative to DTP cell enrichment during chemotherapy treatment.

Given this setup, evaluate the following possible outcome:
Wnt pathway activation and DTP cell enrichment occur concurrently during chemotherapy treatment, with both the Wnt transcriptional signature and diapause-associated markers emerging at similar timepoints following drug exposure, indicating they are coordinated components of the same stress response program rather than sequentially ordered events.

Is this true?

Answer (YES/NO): NO